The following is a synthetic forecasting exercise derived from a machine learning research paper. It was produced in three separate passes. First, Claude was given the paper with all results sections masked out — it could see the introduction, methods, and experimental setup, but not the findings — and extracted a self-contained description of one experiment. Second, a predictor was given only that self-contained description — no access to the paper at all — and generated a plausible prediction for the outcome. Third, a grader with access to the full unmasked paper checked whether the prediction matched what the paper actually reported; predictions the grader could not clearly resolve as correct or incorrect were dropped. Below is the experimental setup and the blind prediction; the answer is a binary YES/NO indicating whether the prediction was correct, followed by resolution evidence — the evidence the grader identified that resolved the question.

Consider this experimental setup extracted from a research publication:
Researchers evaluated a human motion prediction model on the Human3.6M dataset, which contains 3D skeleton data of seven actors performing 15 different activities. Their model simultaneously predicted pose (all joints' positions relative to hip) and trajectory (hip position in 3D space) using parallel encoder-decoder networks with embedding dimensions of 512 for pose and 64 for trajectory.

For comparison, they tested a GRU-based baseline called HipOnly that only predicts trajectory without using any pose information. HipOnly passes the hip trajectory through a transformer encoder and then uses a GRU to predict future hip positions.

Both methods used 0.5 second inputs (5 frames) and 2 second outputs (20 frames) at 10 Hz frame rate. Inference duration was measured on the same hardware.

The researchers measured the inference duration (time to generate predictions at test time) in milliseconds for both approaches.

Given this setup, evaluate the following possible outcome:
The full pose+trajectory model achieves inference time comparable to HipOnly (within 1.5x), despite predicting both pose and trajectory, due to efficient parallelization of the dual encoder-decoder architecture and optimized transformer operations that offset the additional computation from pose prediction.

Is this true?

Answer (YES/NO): YES